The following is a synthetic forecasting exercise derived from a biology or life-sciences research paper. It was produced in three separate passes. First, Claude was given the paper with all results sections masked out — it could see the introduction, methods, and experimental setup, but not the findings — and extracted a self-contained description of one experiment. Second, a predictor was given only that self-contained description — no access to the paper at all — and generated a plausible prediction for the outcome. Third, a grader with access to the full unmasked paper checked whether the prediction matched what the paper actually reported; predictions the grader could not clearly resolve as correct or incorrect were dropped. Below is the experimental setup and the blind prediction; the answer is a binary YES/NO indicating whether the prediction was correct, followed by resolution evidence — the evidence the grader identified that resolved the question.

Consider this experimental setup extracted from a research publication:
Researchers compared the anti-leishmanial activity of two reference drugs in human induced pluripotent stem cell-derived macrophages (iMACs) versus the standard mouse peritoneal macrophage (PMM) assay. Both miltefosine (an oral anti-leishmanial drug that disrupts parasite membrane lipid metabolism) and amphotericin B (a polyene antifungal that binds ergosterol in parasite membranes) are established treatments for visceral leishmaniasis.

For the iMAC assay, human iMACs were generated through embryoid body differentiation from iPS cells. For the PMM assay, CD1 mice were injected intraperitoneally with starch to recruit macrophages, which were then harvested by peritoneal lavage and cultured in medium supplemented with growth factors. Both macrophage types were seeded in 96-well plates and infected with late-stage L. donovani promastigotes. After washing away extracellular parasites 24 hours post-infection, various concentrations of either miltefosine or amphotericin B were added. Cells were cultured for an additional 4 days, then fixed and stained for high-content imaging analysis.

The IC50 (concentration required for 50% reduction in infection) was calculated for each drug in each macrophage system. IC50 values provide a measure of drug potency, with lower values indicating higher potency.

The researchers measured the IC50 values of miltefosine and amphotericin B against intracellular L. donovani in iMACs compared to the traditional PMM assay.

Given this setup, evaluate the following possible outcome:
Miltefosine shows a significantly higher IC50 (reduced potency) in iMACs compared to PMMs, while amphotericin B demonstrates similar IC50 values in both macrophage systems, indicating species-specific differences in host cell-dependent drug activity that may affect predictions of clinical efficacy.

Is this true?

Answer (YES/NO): NO